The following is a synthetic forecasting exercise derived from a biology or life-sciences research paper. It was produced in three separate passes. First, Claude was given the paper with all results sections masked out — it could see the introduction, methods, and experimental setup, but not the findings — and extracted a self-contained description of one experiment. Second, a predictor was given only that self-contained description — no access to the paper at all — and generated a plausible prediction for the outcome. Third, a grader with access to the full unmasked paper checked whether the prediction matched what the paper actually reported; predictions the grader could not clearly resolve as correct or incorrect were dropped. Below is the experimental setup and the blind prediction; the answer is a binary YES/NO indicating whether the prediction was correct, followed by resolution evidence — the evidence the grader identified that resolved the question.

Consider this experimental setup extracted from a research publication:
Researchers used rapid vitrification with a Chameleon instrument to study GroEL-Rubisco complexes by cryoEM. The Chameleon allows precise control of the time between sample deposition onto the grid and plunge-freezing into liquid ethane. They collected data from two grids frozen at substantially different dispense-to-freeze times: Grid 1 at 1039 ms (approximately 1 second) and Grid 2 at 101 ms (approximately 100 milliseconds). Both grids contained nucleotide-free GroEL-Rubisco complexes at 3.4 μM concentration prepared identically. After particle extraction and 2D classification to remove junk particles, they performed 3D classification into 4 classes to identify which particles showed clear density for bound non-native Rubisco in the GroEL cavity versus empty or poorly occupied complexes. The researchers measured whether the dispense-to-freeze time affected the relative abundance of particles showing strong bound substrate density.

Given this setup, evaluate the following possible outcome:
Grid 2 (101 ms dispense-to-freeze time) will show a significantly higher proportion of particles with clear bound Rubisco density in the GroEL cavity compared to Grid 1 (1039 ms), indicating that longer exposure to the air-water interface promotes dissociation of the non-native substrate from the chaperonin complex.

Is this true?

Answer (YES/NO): NO